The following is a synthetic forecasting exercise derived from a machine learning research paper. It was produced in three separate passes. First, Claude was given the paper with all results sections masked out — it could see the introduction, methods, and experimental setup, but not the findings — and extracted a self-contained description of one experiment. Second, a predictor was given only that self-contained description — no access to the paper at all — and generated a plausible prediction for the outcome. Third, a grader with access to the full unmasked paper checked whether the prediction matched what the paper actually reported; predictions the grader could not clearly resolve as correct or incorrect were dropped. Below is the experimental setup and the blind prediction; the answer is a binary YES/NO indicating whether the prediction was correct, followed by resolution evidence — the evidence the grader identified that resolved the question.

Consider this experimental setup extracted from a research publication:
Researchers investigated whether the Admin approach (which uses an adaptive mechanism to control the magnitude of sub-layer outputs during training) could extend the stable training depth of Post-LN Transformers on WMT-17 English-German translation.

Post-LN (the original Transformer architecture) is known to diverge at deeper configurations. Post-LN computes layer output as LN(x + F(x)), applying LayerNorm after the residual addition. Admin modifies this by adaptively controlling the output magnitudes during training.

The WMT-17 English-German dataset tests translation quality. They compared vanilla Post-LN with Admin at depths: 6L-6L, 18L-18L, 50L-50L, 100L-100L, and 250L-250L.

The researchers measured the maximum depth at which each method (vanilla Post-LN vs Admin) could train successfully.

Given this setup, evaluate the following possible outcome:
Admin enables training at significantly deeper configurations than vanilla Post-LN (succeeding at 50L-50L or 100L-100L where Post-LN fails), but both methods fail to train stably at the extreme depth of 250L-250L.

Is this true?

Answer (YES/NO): NO